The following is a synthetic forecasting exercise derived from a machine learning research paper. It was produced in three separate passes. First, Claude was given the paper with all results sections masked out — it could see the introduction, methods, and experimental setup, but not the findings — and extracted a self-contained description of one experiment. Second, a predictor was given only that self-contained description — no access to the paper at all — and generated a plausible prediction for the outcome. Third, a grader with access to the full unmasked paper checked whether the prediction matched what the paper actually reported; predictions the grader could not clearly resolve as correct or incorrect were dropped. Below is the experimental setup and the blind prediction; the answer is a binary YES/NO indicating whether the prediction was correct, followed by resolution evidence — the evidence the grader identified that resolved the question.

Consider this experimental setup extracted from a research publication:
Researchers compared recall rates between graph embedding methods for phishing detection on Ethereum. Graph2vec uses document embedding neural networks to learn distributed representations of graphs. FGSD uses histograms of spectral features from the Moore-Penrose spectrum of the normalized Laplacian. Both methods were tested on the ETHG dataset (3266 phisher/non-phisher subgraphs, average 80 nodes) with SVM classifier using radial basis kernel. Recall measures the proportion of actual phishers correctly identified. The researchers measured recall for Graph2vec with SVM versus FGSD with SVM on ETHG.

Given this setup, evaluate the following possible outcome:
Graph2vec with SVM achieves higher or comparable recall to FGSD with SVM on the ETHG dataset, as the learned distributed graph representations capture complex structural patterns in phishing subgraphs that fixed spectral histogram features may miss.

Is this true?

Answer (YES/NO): NO